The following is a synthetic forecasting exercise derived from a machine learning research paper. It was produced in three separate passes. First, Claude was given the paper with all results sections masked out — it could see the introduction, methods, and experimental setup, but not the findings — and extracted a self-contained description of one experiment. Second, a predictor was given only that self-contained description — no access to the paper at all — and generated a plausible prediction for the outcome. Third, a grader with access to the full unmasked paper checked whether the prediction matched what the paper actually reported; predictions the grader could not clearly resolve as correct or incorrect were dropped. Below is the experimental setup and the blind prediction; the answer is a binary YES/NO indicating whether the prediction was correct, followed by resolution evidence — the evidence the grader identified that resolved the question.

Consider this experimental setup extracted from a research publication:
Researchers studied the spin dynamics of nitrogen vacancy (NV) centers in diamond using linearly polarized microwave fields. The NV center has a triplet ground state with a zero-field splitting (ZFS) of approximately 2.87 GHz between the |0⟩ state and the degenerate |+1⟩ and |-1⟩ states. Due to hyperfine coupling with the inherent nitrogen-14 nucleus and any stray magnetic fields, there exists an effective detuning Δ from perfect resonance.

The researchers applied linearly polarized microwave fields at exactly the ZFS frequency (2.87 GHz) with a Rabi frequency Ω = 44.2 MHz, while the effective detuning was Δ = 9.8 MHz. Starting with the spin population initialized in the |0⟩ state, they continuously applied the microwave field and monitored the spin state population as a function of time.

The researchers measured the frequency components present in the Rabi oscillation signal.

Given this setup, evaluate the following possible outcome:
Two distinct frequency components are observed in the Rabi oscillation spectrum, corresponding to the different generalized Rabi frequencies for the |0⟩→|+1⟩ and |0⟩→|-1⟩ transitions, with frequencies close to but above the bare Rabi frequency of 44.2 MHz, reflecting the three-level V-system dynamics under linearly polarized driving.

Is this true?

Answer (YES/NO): NO